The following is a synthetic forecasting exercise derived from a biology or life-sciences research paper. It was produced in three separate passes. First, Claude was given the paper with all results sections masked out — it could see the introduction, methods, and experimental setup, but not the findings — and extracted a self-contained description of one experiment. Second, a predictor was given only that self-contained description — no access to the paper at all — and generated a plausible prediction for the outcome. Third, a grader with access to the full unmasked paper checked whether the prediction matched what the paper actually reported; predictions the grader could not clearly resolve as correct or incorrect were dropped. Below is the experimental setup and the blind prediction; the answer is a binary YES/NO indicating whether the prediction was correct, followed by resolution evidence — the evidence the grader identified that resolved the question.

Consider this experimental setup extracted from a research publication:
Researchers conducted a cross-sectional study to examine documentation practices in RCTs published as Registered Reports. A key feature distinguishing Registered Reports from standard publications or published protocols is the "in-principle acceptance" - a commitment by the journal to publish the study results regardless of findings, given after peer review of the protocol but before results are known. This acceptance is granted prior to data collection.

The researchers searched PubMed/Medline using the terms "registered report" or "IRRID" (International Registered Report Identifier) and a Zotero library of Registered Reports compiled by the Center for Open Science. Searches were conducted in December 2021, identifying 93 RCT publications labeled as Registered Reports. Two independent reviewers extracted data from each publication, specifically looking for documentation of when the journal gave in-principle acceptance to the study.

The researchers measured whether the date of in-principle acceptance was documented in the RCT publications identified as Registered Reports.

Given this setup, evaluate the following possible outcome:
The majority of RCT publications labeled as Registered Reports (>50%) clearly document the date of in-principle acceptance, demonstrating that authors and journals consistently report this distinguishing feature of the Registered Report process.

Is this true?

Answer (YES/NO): NO